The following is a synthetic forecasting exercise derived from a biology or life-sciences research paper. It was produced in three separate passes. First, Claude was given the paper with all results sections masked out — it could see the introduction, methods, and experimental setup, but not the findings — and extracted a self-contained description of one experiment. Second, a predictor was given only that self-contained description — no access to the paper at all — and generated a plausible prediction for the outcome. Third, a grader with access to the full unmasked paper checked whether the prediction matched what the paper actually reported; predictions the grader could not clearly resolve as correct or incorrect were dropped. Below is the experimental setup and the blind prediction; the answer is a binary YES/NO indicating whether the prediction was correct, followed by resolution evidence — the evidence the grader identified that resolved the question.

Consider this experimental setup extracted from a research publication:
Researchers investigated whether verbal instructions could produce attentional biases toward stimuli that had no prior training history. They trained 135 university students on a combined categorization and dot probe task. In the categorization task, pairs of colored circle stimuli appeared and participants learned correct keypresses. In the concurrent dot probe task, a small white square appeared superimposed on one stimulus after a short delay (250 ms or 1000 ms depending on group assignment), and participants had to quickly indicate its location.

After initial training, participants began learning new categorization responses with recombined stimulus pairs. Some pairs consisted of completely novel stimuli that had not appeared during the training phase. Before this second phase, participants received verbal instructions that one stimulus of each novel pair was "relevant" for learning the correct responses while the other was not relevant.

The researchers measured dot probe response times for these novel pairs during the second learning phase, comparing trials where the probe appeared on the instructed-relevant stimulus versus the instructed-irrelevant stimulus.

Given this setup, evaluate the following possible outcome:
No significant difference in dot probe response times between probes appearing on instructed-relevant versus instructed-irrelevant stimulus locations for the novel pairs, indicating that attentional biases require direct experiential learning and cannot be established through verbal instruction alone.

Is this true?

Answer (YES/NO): NO